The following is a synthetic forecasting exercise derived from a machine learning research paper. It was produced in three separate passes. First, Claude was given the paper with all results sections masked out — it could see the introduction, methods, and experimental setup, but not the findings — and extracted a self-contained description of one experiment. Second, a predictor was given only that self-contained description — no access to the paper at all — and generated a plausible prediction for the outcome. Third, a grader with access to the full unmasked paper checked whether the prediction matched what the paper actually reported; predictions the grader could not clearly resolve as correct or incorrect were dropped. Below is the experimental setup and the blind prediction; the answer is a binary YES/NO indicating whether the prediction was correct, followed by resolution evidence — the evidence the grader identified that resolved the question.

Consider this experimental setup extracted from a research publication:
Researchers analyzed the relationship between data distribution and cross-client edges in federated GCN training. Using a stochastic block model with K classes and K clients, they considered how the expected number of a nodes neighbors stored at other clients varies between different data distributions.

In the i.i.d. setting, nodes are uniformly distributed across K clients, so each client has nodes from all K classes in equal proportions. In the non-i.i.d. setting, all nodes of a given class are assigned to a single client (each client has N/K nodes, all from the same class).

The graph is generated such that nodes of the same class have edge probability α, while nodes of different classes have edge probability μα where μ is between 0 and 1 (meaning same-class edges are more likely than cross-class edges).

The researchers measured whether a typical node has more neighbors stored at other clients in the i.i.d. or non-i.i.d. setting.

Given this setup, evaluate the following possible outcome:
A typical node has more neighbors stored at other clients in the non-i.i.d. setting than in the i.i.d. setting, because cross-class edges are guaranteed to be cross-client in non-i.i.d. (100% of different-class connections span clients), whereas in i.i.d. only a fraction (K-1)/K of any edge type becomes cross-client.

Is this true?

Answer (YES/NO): NO